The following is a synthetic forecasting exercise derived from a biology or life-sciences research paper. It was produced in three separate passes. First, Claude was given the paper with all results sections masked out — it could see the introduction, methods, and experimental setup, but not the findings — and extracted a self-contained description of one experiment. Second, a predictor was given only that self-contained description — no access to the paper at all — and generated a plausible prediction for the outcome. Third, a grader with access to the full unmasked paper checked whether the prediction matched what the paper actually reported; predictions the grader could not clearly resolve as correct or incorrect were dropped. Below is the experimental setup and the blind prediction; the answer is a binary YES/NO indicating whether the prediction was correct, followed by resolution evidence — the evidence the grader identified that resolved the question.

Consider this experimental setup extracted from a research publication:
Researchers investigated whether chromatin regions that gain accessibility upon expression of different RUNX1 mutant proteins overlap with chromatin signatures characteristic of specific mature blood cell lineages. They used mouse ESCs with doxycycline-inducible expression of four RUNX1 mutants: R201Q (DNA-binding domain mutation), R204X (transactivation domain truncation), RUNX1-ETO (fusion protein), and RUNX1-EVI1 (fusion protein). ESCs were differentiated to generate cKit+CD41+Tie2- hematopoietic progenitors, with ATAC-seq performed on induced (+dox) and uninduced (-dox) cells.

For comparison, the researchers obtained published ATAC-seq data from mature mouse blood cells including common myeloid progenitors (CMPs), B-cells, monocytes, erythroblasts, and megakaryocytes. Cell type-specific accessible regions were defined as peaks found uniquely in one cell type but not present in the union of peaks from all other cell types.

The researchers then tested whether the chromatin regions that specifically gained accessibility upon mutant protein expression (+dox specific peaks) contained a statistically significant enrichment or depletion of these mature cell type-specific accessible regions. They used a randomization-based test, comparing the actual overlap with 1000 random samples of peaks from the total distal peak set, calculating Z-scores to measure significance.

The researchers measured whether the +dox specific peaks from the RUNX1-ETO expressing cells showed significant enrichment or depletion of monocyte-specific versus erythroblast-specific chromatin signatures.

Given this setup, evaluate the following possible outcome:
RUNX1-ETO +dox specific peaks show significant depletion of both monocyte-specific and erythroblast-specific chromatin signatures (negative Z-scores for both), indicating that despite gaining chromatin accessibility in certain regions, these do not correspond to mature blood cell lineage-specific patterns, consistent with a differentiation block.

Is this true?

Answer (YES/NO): NO